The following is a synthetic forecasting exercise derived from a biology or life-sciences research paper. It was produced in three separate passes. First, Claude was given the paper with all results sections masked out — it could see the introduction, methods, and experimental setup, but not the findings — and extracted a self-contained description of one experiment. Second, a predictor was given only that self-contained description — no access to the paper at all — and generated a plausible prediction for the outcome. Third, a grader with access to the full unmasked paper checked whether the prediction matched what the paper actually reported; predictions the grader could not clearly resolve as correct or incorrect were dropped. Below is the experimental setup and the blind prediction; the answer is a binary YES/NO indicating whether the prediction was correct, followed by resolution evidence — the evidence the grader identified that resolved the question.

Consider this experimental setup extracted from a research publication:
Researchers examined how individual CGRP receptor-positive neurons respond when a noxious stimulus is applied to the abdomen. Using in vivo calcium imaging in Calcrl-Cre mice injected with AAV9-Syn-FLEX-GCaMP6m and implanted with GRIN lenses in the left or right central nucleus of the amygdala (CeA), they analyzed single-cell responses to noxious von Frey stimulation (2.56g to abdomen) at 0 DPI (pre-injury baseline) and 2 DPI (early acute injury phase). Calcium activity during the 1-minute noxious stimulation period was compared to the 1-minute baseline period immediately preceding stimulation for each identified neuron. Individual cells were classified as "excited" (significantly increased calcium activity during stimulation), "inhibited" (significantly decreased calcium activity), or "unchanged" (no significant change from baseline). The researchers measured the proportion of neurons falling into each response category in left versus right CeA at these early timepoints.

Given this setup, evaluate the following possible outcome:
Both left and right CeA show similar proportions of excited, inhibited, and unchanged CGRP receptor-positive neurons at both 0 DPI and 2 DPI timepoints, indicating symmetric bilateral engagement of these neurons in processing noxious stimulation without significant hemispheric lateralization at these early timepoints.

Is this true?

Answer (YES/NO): NO